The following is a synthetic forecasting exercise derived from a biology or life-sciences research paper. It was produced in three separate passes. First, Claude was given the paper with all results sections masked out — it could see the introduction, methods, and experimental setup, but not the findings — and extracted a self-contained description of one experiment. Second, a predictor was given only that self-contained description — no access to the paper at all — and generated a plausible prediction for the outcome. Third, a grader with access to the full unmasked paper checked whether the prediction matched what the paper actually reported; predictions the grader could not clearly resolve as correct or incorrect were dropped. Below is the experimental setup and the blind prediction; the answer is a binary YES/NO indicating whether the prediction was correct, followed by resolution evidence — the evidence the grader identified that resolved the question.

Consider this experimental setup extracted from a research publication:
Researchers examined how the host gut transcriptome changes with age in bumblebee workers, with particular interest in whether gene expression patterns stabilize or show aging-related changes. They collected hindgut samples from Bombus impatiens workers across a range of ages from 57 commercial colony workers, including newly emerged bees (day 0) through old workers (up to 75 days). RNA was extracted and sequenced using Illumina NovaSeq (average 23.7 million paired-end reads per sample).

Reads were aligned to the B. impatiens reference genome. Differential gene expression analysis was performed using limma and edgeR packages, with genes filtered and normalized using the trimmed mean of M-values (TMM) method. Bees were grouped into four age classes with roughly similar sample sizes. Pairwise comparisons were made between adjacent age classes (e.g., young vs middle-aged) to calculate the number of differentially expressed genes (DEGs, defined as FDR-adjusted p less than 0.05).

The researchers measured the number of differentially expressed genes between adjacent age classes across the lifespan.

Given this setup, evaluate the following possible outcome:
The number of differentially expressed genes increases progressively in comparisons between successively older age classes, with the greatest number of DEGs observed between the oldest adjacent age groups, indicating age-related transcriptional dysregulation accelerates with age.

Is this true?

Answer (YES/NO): NO